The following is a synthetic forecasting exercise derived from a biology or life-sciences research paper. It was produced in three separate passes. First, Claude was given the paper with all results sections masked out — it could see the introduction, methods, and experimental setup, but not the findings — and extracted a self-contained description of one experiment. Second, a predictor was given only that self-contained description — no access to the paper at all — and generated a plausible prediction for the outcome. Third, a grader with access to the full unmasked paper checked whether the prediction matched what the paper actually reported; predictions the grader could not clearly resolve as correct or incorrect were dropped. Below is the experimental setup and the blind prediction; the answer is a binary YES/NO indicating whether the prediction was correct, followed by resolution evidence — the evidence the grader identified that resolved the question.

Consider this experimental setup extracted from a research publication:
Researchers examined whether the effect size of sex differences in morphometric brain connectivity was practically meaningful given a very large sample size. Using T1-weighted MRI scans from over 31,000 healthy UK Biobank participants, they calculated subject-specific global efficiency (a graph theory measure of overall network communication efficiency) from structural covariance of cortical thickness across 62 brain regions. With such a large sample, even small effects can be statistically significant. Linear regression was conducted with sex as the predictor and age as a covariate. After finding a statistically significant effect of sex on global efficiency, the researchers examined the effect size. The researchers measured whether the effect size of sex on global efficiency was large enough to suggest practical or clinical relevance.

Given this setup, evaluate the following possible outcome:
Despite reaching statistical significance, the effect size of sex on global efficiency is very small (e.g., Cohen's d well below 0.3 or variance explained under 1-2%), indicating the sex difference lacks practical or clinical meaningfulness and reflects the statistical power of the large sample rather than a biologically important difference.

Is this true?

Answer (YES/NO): YES